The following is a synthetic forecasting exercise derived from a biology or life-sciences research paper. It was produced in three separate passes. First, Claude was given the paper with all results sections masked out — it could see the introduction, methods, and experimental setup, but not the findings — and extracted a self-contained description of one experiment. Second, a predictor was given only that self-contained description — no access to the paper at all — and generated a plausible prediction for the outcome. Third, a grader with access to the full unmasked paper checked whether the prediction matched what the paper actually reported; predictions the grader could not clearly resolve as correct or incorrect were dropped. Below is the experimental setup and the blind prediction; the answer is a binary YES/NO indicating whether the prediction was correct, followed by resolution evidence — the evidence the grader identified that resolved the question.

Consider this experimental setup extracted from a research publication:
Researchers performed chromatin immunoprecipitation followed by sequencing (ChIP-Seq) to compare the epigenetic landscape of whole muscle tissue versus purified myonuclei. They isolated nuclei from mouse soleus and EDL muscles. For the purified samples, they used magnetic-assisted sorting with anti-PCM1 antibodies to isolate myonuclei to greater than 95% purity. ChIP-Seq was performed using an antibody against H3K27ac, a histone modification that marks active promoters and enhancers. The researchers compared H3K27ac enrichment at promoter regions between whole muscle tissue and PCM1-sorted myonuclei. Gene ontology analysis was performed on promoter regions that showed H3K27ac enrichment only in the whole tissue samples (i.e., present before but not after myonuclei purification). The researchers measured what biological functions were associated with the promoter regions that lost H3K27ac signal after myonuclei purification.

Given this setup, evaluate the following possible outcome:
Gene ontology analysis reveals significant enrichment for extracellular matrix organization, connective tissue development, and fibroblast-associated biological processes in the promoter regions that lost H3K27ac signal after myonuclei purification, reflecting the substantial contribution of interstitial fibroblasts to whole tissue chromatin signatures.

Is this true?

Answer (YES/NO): NO